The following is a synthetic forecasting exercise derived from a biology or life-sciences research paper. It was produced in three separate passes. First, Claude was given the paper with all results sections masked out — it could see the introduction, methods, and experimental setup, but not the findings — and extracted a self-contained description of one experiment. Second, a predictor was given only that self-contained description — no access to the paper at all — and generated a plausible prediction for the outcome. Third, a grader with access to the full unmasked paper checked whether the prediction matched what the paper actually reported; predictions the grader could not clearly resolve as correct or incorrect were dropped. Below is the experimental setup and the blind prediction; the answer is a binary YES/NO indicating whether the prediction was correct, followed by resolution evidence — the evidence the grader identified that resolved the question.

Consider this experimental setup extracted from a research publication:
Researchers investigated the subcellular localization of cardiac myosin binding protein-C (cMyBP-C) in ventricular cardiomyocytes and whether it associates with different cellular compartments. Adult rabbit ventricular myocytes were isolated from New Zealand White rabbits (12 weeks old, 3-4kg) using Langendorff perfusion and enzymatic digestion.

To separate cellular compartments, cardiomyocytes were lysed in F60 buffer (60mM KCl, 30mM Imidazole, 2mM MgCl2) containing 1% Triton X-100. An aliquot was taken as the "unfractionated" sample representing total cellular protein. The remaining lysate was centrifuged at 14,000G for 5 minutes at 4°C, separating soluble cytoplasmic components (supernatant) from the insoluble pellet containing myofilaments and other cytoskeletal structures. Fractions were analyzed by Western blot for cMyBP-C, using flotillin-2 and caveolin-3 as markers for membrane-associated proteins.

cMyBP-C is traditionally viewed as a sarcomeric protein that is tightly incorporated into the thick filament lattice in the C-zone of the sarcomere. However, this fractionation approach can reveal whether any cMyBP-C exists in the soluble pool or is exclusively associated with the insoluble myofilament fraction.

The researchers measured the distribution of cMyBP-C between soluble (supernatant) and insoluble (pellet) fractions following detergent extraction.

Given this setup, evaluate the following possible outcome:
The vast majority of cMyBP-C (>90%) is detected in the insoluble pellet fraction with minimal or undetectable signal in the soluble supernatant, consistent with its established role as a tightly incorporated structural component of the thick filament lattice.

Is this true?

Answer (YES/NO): YES